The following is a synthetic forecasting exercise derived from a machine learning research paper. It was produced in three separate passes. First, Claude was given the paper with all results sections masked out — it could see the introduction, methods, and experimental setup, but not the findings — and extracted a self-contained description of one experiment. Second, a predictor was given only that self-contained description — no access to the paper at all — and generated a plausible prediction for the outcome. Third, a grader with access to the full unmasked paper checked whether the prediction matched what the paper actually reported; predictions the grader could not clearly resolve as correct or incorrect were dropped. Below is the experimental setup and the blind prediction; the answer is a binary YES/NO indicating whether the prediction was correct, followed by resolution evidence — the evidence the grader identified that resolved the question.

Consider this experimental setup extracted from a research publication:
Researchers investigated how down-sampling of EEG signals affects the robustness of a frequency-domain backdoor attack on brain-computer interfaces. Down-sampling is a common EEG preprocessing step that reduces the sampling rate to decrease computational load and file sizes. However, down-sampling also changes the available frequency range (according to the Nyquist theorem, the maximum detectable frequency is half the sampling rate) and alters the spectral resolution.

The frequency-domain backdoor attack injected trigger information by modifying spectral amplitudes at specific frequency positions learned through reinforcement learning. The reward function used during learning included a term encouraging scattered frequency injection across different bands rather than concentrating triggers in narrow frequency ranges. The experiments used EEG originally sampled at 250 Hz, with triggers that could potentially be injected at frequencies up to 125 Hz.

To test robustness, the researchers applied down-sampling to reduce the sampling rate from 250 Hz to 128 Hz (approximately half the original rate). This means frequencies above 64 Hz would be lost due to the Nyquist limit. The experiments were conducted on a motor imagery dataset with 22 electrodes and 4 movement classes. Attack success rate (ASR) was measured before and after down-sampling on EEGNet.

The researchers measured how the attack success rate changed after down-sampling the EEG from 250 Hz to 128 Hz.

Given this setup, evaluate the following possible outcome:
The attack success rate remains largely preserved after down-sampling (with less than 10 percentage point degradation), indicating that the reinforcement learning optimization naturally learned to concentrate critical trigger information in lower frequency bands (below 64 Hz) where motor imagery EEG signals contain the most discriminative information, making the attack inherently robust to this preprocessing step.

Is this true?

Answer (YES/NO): NO